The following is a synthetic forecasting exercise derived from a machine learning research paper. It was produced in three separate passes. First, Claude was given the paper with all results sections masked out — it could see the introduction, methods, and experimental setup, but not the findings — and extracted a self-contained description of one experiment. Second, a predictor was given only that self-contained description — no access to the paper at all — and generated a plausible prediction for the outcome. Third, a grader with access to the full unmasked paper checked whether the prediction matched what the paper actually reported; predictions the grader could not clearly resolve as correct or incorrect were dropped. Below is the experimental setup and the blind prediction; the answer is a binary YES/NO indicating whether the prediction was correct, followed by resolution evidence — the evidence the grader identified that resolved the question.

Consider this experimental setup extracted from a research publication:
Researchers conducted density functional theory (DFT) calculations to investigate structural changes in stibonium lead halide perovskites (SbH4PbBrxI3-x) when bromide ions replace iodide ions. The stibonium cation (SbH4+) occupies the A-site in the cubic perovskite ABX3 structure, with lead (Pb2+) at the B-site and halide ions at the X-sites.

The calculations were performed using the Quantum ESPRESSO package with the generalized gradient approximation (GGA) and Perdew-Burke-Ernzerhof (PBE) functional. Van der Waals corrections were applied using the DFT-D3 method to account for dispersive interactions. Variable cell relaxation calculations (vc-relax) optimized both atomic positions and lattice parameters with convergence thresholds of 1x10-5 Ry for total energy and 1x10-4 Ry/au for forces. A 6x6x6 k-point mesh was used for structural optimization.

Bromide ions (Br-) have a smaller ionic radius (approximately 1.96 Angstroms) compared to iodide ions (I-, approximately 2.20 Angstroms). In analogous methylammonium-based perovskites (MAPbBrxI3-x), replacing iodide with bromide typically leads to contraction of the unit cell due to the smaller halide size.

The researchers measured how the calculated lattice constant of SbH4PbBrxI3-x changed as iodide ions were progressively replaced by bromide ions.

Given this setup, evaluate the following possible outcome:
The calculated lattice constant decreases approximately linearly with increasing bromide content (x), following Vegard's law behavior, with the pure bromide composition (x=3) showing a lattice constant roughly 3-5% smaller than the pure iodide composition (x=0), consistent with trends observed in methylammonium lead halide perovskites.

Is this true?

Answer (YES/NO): NO